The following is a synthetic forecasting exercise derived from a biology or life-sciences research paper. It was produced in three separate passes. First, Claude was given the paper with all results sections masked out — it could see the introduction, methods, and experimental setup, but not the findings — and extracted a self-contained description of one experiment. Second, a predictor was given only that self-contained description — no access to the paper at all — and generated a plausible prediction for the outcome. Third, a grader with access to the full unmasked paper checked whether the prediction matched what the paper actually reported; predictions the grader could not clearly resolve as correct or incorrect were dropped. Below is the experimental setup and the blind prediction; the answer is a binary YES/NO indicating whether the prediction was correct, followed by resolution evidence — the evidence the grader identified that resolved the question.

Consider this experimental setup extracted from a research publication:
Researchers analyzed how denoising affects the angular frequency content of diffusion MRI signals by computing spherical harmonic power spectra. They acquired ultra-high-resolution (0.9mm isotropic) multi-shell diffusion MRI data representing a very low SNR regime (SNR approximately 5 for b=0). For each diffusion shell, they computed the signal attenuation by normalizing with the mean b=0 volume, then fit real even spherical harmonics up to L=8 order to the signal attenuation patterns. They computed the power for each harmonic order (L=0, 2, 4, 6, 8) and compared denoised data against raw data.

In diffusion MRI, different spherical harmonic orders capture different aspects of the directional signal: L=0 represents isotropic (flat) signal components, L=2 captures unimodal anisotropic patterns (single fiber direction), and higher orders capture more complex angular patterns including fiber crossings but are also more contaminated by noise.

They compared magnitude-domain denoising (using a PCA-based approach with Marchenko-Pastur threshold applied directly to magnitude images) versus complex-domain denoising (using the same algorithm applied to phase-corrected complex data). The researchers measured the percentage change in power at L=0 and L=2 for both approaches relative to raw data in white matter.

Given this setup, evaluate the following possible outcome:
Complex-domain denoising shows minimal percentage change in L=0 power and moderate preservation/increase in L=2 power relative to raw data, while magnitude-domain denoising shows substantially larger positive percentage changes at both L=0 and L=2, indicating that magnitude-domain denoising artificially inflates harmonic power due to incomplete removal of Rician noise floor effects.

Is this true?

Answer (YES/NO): NO